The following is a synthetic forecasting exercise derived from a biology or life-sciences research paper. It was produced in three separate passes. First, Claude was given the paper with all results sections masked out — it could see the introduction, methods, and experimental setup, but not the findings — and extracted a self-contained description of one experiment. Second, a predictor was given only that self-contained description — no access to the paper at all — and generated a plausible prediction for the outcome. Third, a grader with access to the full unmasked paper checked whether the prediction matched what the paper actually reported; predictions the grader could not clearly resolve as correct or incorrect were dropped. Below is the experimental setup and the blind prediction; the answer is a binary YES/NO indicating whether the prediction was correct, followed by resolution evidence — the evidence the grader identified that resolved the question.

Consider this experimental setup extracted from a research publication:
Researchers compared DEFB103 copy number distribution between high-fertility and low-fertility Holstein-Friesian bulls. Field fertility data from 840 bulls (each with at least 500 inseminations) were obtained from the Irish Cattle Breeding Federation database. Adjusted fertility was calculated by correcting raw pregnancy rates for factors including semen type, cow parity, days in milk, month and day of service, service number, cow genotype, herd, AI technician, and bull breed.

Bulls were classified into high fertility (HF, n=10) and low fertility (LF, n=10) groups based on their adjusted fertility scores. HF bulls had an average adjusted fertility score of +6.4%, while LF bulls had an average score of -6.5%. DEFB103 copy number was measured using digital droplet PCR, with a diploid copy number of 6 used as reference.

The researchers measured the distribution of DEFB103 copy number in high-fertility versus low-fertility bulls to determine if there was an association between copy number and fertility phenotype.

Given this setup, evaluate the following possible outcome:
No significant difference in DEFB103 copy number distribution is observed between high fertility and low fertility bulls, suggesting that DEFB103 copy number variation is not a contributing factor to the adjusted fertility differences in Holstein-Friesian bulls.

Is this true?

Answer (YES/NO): NO